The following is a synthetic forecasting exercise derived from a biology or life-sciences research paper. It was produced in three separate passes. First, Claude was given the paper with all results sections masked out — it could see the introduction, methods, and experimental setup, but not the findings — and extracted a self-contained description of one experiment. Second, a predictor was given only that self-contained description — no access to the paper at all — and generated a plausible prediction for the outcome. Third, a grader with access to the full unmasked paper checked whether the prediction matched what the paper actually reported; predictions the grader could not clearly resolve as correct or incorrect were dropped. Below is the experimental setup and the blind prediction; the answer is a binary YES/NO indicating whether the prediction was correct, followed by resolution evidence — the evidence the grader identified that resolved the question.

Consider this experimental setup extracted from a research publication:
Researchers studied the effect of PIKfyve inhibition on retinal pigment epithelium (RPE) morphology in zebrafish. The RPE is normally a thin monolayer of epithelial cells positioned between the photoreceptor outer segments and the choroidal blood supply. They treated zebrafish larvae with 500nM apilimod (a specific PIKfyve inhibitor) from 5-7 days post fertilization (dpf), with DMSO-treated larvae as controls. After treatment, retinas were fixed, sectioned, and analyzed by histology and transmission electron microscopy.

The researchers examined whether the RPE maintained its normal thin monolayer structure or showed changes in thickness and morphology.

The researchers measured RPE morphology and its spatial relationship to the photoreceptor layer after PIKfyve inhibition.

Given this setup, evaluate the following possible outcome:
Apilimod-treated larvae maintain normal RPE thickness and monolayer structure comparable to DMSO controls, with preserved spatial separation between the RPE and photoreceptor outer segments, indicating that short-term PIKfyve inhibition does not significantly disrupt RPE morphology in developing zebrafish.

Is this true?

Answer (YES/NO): NO